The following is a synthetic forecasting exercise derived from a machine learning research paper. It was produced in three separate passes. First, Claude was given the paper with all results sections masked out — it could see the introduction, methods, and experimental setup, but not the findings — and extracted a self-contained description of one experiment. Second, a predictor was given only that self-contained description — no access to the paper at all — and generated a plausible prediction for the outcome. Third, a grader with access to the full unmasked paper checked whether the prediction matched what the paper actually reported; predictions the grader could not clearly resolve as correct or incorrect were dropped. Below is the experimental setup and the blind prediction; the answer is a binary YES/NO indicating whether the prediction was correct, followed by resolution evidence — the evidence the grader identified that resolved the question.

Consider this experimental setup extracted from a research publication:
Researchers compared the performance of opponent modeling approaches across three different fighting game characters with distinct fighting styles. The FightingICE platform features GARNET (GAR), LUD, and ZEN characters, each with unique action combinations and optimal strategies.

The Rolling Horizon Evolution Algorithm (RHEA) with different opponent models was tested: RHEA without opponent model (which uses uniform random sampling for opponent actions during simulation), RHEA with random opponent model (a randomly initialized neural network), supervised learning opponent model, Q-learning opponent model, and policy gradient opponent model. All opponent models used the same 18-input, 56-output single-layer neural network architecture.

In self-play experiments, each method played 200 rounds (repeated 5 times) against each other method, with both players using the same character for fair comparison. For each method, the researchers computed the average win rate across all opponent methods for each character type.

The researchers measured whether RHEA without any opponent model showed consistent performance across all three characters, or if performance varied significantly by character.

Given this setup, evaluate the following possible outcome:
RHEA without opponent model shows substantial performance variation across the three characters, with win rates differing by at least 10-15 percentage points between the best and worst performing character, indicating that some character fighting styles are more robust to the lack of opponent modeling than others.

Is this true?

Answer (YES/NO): YES